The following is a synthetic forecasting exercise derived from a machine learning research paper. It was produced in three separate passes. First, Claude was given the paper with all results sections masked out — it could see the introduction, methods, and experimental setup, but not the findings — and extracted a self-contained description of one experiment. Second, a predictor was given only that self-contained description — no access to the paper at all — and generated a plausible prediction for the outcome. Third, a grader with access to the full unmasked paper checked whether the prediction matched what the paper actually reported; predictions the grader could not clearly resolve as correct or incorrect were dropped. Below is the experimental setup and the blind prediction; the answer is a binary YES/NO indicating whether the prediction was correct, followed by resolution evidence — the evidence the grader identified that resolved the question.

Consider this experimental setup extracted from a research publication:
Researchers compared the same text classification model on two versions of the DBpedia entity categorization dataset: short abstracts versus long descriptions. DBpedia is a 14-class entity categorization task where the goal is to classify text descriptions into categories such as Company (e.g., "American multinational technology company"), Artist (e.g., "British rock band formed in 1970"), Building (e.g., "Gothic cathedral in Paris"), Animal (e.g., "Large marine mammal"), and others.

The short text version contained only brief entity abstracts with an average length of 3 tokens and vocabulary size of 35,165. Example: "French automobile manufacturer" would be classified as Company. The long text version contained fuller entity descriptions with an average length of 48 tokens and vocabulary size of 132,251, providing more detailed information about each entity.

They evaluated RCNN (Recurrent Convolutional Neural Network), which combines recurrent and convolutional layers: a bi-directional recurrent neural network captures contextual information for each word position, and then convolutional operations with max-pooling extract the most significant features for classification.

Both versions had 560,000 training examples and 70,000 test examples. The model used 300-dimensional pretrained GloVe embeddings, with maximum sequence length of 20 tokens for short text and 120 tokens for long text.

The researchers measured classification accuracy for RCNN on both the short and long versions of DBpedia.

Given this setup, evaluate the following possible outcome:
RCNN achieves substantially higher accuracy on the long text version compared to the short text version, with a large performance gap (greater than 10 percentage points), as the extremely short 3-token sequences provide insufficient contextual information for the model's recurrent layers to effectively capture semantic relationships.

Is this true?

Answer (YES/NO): YES